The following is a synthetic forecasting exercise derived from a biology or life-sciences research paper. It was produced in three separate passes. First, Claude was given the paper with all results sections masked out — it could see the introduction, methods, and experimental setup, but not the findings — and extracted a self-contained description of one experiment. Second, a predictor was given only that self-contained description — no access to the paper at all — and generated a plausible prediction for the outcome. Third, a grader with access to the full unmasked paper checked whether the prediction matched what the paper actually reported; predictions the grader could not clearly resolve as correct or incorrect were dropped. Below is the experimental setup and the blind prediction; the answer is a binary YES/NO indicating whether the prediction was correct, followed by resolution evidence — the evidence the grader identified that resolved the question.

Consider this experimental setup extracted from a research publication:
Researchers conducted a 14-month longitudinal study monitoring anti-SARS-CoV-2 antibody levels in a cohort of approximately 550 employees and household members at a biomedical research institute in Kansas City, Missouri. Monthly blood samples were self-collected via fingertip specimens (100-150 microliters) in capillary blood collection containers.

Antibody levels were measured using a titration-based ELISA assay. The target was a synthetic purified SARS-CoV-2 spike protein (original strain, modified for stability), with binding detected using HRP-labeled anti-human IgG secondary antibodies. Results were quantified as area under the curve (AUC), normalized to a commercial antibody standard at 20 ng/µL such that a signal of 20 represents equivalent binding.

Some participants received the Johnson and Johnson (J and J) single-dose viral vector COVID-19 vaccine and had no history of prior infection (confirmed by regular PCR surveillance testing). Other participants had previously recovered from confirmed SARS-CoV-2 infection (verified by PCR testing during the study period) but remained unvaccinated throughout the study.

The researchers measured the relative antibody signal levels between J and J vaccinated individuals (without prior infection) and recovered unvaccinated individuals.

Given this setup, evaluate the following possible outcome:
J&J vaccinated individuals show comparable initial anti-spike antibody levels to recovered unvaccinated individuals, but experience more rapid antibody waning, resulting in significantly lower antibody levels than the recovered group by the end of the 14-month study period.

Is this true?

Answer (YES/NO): NO